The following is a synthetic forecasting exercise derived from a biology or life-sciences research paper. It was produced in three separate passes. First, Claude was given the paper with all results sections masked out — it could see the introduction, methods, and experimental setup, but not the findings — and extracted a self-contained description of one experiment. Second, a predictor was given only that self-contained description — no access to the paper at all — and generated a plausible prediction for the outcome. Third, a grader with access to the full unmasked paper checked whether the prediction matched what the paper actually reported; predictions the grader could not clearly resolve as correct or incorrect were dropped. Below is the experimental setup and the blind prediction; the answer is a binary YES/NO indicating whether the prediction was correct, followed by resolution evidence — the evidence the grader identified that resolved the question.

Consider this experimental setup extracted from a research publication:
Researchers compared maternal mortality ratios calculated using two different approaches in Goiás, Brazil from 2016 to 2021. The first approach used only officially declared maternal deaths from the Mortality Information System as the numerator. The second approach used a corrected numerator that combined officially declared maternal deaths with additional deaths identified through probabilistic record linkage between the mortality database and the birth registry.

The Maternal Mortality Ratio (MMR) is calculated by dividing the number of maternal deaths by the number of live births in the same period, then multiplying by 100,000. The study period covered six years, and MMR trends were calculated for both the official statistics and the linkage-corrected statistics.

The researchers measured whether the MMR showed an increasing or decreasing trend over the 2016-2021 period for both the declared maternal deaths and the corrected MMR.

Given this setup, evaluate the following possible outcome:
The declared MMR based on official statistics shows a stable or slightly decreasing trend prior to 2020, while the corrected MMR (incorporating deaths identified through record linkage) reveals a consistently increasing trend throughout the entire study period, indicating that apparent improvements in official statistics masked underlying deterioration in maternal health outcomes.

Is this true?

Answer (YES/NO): NO